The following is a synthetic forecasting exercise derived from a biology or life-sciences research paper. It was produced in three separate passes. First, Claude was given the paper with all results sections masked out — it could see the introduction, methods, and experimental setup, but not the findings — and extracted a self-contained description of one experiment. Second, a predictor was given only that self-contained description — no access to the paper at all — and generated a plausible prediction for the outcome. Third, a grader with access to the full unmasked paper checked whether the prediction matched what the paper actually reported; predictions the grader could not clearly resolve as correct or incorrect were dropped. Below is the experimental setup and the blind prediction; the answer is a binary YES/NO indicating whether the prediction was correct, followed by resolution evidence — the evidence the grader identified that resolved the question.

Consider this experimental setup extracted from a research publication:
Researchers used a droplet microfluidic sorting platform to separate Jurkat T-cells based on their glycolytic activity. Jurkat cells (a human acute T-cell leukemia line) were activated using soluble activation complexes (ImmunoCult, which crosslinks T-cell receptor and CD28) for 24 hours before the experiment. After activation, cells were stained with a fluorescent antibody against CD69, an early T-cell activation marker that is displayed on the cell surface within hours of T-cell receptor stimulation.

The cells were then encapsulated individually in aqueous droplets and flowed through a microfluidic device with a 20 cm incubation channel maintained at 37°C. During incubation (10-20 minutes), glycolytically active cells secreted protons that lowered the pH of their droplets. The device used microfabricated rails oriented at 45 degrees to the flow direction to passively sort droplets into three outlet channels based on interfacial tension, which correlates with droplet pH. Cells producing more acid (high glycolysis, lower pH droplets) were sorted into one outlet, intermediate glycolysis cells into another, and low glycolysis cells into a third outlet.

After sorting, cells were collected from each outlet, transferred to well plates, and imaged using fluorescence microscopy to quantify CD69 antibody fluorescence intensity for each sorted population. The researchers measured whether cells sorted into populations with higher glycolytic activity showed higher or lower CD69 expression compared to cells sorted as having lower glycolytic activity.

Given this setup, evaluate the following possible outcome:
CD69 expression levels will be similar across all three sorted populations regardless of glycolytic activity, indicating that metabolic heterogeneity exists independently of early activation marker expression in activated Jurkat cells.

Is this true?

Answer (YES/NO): NO